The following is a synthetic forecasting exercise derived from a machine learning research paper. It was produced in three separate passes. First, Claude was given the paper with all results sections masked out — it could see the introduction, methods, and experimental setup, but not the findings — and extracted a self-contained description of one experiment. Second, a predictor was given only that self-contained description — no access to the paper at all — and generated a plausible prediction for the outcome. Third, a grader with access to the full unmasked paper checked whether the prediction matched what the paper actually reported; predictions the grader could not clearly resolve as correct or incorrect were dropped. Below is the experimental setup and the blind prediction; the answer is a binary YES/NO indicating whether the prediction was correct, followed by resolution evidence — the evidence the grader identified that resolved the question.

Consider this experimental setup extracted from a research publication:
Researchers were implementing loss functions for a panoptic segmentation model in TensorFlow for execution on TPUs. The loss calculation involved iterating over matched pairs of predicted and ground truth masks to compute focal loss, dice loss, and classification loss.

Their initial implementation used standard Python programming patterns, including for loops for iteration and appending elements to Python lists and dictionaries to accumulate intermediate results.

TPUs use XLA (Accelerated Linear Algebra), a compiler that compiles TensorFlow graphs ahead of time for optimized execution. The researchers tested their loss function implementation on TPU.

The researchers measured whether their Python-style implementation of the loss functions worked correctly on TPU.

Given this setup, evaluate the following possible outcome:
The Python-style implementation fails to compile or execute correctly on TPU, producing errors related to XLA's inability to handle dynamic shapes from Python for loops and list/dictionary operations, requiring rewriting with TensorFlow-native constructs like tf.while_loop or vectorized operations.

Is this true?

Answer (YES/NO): YES